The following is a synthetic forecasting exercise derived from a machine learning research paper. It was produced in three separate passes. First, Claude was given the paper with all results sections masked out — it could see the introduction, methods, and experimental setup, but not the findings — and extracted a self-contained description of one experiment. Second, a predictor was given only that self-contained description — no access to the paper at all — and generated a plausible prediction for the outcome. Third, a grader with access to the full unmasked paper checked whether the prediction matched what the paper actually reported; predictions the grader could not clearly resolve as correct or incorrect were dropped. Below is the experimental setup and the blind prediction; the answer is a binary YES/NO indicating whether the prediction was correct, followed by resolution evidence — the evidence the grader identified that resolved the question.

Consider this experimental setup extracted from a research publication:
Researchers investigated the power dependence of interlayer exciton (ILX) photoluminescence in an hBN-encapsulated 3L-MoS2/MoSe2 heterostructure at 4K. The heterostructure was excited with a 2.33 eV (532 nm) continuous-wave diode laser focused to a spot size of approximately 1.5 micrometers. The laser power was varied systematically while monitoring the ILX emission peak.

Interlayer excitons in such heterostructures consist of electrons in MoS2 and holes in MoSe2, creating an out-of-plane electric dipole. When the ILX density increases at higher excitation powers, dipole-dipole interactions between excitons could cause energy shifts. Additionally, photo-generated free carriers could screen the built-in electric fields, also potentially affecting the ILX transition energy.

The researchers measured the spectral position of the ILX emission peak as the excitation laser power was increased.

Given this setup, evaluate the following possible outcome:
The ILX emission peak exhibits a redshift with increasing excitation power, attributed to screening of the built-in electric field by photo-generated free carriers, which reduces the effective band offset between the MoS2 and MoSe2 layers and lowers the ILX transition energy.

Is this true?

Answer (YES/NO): NO